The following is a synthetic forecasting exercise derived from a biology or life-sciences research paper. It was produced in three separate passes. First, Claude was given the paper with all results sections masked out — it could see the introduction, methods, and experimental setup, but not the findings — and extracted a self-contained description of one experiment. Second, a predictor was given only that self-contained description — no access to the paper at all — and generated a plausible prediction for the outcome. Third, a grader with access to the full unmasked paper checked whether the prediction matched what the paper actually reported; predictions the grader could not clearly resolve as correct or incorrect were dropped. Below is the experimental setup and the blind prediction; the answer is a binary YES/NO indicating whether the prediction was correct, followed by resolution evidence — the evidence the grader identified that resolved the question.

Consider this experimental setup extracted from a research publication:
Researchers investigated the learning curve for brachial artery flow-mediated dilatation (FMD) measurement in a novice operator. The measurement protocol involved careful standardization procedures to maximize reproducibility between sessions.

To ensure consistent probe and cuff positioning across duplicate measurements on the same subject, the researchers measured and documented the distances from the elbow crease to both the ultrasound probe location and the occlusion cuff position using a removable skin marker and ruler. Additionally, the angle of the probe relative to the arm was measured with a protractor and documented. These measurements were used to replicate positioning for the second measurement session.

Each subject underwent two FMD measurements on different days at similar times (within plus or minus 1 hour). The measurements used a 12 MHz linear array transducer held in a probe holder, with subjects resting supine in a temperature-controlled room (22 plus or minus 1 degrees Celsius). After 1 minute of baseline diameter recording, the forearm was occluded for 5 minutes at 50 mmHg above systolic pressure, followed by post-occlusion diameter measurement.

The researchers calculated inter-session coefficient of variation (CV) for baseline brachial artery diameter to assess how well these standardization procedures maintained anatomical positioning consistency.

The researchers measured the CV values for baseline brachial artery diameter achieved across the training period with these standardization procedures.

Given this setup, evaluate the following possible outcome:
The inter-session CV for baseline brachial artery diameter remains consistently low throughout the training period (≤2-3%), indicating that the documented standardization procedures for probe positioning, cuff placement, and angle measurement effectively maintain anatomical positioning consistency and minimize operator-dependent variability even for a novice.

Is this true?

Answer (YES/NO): NO